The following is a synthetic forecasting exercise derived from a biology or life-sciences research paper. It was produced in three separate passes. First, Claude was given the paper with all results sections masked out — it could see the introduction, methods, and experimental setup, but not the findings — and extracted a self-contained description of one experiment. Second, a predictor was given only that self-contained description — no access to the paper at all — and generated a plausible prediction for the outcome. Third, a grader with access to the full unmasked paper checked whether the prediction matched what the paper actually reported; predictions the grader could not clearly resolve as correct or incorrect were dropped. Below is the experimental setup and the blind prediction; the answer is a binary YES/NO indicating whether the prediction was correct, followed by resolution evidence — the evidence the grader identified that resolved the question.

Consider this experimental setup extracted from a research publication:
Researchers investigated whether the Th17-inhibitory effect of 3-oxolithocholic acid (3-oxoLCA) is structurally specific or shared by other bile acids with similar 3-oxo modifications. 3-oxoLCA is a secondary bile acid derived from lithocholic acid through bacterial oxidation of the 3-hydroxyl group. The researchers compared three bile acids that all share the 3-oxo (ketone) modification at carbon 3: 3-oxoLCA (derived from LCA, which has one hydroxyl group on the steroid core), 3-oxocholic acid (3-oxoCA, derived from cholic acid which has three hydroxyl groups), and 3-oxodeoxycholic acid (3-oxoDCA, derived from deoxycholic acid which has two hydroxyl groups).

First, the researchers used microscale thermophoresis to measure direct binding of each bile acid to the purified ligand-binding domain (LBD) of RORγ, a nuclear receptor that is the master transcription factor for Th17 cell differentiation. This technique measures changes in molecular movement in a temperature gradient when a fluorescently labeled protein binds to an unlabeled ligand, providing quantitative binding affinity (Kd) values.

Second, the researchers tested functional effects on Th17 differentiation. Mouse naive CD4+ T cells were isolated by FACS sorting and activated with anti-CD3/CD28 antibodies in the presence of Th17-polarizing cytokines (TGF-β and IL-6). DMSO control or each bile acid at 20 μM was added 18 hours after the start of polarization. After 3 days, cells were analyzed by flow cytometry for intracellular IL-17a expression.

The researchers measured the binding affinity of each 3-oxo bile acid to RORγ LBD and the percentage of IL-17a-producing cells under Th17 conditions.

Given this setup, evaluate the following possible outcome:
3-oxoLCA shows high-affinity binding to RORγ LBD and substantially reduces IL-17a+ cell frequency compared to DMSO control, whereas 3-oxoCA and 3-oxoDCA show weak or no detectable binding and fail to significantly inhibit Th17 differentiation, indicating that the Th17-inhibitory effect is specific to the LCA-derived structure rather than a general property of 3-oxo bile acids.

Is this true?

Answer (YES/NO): YES